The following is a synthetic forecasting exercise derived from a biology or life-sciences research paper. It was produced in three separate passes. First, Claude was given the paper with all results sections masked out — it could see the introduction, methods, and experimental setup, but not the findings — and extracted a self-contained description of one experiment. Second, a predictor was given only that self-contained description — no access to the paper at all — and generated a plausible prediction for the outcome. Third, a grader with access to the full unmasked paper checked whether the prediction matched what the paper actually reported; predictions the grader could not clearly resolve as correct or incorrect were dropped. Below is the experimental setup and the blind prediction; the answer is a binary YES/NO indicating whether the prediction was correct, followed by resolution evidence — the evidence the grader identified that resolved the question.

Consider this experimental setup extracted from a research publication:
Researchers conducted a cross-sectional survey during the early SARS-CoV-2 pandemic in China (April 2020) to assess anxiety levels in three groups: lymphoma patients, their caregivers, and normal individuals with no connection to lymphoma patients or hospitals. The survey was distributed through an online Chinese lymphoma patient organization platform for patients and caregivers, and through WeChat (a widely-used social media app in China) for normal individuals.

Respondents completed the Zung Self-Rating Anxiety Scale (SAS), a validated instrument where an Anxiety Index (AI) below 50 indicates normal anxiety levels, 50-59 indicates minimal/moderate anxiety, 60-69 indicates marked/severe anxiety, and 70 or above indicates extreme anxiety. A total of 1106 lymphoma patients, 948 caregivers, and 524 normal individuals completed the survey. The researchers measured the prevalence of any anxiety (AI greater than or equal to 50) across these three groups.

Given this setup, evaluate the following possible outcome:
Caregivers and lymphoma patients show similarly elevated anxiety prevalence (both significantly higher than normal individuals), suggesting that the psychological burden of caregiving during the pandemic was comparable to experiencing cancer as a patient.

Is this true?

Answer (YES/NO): YES